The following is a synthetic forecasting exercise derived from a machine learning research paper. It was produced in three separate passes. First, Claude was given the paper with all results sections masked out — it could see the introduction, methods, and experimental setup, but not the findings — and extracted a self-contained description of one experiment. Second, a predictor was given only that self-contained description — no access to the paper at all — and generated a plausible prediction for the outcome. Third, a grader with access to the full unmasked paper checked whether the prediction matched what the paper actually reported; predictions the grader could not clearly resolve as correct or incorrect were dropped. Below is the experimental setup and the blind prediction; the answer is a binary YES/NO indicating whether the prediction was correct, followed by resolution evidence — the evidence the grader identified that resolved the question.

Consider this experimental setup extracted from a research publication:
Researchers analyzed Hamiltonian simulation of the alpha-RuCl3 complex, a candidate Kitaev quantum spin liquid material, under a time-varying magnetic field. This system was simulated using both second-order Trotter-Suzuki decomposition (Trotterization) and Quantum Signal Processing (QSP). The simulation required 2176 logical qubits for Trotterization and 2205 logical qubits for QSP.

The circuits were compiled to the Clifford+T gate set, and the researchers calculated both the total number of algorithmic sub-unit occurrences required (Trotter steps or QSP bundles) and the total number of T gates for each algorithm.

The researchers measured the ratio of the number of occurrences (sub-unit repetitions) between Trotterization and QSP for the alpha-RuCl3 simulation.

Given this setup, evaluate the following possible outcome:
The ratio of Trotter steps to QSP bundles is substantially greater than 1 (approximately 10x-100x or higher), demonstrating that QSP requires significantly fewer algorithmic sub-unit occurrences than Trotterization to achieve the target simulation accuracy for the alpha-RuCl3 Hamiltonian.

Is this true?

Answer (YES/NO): NO